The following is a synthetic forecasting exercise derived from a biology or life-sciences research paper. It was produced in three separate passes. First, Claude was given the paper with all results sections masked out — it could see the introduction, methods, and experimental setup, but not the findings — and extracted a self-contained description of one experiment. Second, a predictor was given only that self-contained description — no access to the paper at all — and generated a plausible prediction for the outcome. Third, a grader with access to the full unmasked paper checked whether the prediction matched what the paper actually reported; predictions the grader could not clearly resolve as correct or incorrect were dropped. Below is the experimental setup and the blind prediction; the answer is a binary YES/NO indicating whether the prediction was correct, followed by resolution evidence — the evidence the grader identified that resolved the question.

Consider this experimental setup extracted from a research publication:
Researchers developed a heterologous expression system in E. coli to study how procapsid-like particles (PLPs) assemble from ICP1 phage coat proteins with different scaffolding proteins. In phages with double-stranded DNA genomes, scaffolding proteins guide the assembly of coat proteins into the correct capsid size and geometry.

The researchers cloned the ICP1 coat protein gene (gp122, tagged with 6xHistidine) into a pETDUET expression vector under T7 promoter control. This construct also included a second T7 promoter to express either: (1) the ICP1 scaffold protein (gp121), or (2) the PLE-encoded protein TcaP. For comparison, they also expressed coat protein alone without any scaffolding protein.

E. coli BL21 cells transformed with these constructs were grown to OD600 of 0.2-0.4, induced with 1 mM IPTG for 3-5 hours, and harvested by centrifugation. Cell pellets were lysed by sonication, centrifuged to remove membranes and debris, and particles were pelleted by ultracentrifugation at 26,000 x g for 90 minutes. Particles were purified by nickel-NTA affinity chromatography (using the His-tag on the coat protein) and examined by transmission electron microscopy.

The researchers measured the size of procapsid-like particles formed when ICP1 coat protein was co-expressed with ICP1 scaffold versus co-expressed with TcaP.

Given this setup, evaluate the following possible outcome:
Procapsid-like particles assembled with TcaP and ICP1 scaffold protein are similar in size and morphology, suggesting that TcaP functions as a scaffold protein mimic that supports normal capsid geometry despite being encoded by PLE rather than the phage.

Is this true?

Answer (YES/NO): NO